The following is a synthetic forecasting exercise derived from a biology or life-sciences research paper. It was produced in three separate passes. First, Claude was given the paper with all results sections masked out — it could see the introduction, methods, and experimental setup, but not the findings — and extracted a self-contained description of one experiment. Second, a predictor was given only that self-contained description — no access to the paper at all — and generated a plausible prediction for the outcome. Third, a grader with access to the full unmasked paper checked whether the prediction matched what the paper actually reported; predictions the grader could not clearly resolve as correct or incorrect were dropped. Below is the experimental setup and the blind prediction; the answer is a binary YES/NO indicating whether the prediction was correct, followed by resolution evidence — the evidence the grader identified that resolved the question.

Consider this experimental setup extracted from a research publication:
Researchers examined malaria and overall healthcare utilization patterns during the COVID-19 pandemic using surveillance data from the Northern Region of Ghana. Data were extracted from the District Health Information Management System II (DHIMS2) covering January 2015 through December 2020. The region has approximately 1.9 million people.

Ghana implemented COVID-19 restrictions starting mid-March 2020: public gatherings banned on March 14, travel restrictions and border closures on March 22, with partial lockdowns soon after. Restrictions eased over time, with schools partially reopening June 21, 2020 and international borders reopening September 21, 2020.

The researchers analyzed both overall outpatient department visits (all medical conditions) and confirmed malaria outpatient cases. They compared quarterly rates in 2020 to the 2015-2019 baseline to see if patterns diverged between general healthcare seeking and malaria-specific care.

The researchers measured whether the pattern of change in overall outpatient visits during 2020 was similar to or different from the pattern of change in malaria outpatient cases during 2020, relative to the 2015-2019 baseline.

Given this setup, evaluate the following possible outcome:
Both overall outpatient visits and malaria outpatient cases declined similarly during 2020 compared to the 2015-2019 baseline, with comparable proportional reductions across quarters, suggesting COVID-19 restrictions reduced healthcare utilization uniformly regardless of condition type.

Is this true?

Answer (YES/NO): NO